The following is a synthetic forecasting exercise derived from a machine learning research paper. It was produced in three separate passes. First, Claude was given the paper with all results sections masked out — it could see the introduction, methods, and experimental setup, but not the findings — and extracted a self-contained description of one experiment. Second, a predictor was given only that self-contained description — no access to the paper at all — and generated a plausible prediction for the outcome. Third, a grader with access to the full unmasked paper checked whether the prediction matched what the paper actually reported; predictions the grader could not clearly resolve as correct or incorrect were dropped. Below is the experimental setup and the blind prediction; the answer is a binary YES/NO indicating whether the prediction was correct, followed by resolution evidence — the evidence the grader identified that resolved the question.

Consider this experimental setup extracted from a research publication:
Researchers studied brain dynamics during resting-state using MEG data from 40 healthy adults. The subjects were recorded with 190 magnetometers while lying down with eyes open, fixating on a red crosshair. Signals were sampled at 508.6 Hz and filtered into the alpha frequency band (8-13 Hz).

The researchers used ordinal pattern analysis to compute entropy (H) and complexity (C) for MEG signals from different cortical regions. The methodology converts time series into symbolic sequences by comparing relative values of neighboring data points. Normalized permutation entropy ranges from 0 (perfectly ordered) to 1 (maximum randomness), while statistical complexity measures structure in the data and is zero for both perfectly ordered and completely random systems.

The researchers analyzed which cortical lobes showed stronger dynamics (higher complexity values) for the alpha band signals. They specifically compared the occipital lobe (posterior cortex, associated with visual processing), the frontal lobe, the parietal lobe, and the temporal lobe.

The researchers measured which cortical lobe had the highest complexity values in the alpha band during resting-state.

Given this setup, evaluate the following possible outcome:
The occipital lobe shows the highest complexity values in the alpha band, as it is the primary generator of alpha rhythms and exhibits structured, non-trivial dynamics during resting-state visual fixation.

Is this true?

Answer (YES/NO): YES